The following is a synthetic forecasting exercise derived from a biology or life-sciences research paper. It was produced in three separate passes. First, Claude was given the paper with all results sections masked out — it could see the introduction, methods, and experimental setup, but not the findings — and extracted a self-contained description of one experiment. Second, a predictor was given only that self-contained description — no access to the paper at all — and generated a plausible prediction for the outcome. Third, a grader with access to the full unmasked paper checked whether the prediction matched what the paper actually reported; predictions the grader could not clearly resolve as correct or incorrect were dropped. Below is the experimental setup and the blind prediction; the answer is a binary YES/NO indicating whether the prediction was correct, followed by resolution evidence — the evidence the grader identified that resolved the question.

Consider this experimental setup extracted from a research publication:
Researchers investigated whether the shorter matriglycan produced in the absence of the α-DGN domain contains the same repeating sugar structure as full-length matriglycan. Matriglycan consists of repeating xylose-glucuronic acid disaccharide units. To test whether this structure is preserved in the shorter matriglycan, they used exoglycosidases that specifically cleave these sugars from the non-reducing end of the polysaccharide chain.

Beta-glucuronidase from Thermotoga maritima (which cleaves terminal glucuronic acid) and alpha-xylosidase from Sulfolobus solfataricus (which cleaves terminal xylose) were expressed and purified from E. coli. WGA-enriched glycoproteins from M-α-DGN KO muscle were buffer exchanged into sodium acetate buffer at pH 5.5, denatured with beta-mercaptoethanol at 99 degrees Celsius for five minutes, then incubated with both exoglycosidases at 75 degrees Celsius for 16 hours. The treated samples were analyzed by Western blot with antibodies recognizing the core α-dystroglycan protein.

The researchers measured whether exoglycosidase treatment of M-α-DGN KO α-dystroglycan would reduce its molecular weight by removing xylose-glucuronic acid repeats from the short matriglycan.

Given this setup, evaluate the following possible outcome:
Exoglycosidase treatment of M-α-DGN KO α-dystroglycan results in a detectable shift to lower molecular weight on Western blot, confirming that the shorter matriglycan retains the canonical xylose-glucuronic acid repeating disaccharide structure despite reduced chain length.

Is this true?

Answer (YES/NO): NO